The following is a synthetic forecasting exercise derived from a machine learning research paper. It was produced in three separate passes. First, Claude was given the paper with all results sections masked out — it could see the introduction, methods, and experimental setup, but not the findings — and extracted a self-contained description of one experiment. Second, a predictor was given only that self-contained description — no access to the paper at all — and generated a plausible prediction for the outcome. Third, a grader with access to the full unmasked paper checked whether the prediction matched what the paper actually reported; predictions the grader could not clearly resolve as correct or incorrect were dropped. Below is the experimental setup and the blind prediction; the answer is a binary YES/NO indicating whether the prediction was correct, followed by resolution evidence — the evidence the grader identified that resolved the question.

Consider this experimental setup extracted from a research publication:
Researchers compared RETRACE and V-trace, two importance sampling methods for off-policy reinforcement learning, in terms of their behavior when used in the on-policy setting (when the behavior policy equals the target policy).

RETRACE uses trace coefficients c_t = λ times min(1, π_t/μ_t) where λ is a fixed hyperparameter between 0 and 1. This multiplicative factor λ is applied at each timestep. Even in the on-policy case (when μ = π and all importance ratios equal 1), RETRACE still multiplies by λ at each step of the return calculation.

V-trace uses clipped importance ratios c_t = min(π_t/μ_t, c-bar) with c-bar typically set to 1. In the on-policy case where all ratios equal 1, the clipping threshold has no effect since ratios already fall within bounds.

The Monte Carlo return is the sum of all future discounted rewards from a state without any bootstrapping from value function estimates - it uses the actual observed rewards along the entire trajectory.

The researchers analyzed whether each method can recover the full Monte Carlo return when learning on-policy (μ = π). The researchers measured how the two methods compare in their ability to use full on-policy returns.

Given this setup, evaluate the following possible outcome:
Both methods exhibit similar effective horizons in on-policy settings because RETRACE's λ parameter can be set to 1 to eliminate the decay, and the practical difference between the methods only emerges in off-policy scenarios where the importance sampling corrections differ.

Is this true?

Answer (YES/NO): NO